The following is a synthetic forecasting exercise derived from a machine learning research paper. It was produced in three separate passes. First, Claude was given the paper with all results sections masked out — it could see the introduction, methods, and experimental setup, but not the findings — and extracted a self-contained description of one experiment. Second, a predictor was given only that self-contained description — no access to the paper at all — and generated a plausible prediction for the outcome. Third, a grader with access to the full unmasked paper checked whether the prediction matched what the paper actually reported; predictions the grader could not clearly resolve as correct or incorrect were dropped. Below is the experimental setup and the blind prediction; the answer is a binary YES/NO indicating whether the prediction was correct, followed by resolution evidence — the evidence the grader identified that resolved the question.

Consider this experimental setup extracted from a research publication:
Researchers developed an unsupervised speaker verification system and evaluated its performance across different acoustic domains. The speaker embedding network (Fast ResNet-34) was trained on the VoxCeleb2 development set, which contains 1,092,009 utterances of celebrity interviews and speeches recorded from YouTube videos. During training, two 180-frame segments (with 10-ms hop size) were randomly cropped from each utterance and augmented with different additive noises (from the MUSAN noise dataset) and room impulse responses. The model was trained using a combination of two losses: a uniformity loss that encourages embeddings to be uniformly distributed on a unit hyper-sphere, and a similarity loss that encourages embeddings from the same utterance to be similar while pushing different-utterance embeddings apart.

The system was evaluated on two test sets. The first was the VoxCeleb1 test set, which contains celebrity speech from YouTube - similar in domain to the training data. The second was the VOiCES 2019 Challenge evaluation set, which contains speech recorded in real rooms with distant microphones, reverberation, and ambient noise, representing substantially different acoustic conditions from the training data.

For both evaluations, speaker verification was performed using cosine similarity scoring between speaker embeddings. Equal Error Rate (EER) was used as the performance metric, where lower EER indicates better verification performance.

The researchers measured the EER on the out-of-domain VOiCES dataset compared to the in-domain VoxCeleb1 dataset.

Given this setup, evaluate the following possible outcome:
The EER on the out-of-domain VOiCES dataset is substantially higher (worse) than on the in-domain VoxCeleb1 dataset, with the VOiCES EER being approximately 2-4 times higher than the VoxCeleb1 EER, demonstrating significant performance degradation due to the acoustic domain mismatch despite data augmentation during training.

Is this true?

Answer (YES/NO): NO